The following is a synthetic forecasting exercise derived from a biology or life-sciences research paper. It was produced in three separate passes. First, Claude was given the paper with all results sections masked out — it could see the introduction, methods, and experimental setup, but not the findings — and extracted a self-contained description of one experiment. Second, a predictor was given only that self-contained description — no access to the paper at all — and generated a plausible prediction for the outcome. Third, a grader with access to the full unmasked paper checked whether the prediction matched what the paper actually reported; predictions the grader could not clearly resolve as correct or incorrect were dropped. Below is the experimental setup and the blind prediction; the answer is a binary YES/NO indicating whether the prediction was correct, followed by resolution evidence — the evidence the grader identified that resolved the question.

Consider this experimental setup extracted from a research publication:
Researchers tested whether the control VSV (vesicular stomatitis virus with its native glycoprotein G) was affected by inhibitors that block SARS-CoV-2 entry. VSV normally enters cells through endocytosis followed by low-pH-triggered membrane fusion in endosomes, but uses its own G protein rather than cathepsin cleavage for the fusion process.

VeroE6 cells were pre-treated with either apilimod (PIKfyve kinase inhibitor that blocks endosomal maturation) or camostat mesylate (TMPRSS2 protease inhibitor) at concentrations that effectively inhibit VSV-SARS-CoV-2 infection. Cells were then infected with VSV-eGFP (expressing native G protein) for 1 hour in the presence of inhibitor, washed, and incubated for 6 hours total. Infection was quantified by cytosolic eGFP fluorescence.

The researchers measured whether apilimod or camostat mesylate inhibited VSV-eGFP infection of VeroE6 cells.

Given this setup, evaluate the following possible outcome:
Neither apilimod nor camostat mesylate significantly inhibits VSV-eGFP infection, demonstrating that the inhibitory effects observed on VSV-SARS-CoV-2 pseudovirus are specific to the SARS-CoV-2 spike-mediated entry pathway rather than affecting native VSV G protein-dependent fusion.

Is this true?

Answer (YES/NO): YES